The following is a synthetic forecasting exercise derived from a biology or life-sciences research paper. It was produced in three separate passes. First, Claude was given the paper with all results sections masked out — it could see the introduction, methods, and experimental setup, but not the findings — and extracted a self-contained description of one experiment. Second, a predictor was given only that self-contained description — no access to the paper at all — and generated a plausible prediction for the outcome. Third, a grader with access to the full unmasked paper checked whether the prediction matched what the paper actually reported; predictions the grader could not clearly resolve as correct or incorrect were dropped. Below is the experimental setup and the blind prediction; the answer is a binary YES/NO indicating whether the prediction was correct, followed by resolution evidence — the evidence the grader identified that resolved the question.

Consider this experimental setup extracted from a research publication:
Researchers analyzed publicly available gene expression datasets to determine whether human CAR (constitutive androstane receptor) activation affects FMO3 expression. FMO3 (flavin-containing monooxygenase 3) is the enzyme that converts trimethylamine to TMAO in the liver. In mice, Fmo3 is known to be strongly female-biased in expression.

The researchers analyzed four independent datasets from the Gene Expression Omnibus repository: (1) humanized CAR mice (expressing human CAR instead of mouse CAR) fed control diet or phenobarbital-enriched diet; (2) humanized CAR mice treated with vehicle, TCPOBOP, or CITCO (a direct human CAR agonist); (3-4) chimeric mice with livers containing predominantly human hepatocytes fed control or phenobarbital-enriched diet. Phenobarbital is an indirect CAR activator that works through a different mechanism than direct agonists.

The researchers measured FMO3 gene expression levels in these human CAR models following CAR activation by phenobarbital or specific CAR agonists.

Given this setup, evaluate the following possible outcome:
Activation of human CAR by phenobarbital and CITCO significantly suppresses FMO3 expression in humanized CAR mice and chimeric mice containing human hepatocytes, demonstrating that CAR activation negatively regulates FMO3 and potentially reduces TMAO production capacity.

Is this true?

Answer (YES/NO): YES